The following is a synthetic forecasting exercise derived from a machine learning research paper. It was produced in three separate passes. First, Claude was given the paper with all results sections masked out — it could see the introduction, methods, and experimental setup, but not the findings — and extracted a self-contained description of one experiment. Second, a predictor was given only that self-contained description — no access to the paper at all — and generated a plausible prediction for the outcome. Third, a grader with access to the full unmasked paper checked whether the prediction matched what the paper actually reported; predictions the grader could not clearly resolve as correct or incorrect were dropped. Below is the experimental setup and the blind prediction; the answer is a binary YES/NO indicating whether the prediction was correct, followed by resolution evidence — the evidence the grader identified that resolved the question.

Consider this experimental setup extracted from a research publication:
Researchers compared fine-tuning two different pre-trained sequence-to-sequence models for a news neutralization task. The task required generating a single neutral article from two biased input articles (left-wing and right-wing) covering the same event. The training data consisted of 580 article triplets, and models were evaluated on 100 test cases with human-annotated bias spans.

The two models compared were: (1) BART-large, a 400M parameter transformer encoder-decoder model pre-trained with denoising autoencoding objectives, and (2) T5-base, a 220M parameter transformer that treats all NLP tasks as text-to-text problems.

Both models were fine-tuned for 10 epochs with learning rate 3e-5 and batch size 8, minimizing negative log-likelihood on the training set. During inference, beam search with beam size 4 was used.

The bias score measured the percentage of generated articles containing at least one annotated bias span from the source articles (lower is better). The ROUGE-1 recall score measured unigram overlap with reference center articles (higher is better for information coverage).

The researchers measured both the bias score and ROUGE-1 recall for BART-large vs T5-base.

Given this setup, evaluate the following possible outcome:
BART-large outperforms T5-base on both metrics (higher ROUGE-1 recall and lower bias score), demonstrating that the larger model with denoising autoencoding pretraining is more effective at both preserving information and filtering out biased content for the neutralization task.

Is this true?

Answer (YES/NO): NO